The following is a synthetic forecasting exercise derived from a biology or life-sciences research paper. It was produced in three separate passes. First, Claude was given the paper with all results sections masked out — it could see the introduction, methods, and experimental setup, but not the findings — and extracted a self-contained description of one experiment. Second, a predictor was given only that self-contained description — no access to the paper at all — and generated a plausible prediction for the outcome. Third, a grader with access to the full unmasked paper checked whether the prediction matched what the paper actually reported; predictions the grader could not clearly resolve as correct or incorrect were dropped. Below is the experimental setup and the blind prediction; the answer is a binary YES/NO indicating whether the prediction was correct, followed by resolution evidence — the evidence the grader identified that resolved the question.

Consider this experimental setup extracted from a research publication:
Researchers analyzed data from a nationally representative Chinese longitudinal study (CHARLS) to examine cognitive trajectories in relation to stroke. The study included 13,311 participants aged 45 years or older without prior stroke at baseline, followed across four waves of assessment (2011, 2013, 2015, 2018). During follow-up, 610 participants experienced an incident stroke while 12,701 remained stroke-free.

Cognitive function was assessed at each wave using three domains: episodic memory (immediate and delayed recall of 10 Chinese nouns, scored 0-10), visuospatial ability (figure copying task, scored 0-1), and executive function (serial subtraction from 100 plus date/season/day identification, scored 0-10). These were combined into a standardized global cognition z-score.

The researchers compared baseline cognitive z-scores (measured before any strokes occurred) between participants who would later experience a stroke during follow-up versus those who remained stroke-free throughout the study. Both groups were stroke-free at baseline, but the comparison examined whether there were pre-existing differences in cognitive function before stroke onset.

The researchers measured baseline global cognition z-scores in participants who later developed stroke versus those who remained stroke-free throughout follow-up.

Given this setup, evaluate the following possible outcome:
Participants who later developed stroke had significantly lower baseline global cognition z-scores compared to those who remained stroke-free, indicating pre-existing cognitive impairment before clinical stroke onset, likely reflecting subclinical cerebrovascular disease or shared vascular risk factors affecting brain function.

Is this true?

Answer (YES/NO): NO